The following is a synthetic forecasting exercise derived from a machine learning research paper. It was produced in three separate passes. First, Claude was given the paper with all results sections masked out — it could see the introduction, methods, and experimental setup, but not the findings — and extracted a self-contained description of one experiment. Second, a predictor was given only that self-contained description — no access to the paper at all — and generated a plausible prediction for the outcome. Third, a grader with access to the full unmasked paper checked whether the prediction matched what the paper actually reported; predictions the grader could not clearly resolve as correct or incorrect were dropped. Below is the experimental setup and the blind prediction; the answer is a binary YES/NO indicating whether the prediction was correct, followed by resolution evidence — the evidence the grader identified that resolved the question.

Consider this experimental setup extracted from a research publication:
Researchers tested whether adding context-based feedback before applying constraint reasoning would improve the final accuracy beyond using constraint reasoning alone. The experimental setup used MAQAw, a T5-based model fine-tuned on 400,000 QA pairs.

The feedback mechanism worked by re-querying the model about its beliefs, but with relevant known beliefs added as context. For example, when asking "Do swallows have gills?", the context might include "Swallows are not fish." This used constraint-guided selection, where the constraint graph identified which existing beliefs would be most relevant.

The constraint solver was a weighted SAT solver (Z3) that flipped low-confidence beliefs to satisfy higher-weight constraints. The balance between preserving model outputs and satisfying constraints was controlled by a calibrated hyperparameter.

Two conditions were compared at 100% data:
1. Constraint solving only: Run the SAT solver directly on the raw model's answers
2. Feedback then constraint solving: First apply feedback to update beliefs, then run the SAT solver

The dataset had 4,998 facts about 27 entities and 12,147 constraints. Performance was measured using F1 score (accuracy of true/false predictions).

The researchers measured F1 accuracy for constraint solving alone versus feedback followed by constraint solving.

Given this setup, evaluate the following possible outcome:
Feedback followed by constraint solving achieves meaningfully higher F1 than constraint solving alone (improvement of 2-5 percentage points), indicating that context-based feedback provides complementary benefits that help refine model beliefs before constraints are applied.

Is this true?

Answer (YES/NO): NO